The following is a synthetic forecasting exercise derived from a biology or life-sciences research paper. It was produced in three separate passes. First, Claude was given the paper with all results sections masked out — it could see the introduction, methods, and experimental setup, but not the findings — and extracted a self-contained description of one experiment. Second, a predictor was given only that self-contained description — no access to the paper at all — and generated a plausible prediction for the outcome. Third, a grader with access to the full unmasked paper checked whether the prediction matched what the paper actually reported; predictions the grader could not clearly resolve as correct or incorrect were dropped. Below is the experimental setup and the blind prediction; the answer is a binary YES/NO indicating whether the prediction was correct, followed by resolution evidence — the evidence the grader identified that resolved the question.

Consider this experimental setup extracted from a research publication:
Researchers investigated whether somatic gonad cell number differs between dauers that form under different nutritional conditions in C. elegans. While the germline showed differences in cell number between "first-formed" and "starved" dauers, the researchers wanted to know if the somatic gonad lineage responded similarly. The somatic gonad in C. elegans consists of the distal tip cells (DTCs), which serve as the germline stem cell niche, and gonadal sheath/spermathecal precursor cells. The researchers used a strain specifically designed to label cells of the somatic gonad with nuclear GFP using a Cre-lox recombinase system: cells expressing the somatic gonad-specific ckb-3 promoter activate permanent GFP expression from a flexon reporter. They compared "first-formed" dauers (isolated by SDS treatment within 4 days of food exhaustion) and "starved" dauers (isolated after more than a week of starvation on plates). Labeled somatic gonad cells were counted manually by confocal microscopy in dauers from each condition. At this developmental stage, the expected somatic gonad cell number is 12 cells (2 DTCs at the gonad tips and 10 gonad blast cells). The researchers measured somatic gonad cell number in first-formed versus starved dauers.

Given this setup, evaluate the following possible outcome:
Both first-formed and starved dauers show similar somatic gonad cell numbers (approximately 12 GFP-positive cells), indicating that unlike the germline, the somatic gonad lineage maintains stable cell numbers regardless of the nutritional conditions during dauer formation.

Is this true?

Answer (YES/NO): YES